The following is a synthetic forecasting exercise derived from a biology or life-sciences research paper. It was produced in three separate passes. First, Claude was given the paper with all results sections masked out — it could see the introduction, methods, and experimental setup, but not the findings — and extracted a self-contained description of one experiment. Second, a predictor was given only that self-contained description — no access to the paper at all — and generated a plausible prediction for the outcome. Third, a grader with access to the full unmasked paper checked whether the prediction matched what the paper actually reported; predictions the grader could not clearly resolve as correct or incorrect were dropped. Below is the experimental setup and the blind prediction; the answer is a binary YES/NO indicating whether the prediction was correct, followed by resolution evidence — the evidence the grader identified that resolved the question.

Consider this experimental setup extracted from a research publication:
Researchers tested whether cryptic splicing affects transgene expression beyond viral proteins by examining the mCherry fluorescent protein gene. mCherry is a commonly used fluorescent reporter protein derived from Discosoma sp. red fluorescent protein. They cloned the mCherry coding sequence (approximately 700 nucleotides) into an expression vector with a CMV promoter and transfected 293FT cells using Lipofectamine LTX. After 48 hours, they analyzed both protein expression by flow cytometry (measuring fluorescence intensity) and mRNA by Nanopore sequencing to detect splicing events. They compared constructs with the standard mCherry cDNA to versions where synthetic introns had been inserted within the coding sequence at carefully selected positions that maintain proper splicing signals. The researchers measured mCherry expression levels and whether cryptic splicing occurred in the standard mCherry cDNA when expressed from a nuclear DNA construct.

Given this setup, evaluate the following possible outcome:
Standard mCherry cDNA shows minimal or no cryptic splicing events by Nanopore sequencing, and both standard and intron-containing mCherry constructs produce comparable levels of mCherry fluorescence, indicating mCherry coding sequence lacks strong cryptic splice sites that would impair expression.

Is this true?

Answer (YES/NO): NO